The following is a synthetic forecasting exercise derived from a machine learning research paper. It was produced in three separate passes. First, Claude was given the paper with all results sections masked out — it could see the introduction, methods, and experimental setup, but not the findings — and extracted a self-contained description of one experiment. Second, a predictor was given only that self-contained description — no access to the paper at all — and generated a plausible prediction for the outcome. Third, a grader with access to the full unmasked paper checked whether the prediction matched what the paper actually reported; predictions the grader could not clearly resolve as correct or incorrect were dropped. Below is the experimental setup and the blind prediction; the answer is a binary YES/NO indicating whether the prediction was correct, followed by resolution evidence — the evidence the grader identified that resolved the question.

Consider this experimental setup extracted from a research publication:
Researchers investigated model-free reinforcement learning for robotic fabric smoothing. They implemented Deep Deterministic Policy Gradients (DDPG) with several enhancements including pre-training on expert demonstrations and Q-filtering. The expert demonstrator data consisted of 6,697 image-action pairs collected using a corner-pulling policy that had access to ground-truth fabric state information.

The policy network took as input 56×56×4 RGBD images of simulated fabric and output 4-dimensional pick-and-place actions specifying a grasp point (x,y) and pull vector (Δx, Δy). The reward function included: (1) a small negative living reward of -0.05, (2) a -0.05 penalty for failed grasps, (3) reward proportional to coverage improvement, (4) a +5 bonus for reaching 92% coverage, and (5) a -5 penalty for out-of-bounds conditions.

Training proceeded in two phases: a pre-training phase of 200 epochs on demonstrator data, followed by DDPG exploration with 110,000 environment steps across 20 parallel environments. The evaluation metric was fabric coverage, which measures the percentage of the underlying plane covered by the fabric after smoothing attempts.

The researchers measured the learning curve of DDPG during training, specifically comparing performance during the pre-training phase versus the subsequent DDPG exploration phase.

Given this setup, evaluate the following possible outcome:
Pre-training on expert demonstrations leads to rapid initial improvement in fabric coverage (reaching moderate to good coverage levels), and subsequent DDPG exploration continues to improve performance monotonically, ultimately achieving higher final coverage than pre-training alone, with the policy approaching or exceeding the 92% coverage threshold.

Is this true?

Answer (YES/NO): NO